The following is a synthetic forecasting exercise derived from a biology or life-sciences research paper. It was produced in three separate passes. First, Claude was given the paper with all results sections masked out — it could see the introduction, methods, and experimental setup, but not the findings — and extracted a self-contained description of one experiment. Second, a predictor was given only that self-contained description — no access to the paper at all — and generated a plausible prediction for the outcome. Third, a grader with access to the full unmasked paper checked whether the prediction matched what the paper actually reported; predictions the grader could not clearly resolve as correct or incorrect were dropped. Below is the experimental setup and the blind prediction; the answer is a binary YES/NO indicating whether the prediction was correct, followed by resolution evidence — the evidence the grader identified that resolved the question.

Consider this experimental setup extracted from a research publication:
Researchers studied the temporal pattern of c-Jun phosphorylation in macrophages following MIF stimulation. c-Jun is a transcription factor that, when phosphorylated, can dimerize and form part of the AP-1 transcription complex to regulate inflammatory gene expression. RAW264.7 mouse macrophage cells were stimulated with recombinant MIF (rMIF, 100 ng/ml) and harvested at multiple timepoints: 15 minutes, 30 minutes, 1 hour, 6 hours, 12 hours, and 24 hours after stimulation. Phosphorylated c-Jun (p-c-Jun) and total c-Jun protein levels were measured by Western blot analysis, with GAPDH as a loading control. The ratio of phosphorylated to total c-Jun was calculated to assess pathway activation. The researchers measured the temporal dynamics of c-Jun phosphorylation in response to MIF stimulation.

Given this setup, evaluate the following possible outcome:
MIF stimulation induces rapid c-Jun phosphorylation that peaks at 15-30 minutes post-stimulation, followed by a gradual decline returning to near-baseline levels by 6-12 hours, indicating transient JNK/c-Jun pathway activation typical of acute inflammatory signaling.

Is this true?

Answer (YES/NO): NO